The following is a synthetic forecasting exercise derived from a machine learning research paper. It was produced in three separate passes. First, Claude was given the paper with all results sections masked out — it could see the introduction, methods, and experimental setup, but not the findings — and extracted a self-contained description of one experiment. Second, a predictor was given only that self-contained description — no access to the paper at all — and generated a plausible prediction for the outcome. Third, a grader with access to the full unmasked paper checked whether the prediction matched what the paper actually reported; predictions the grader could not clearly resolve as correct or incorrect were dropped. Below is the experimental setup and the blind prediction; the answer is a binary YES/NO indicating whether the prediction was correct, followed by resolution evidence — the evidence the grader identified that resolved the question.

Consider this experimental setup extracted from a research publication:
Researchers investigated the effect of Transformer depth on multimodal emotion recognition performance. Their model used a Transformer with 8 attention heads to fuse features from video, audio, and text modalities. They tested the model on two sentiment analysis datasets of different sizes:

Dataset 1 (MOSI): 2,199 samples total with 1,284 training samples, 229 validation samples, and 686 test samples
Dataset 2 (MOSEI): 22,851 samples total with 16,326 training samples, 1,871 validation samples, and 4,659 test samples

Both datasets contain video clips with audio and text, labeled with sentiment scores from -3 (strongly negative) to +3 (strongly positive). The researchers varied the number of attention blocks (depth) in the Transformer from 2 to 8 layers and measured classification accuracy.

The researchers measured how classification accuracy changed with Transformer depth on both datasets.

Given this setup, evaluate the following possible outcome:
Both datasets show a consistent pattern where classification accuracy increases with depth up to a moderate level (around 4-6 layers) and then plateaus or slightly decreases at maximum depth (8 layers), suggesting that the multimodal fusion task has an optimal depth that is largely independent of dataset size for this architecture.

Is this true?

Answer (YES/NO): NO